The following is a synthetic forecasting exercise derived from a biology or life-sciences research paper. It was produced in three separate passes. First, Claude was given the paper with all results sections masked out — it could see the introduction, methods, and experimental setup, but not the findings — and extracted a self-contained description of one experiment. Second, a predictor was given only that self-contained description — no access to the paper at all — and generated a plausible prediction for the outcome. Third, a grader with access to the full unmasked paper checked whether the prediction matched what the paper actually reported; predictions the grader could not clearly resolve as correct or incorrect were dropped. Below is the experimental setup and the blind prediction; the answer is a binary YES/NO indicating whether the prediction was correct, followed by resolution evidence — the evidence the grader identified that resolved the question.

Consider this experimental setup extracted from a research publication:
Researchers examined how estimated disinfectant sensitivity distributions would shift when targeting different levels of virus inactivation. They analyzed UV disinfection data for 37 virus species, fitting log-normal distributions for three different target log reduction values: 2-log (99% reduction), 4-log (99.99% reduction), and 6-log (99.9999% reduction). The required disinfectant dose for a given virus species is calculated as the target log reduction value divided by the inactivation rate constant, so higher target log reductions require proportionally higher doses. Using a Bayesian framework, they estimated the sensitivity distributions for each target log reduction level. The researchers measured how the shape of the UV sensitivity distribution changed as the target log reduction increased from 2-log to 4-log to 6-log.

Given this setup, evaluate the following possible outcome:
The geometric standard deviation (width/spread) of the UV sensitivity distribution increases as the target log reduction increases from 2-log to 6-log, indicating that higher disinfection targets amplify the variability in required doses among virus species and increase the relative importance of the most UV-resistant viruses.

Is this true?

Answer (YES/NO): NO